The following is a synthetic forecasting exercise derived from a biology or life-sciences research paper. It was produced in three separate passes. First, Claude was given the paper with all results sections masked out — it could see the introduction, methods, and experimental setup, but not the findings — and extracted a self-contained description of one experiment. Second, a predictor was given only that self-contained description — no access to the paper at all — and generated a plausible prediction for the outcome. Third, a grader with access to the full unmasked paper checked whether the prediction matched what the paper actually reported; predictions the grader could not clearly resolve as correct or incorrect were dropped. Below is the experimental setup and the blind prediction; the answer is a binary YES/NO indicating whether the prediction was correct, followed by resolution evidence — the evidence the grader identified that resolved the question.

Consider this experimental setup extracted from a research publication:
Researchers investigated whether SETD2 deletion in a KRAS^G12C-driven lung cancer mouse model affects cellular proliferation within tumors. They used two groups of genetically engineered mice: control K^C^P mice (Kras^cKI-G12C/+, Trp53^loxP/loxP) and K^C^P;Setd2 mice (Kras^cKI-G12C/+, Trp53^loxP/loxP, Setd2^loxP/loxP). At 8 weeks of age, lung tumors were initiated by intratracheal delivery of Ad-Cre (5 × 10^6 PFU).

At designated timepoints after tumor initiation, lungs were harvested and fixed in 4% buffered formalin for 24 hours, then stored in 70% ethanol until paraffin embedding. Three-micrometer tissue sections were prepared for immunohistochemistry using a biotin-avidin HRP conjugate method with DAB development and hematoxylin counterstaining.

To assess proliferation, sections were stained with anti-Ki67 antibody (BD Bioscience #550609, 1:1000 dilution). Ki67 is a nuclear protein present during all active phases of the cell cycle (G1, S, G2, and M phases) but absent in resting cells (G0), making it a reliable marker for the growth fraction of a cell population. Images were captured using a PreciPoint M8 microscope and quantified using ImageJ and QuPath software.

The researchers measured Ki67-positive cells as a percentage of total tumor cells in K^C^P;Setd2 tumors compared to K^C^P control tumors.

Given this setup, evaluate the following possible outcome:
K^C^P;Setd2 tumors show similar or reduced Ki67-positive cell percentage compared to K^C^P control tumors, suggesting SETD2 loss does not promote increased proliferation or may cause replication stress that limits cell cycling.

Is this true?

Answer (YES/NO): NO